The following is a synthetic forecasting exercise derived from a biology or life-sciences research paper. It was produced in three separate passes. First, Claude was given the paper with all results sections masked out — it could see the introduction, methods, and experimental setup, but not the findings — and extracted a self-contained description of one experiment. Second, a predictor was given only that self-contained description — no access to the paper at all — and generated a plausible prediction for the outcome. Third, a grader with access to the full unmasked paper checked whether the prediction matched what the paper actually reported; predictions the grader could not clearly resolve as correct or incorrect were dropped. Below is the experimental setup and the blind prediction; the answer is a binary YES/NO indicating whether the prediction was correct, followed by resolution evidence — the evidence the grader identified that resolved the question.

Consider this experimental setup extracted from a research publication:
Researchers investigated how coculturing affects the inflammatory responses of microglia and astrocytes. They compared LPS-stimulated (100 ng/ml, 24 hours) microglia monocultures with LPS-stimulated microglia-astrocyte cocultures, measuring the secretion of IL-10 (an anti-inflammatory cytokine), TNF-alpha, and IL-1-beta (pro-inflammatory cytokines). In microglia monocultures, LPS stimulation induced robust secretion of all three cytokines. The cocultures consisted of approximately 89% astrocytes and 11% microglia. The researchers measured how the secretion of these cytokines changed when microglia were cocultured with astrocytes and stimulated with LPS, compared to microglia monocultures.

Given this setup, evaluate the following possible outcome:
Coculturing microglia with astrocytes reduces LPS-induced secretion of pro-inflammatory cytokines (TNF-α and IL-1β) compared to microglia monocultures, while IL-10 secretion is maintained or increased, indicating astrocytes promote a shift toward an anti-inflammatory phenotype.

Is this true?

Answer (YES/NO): NO